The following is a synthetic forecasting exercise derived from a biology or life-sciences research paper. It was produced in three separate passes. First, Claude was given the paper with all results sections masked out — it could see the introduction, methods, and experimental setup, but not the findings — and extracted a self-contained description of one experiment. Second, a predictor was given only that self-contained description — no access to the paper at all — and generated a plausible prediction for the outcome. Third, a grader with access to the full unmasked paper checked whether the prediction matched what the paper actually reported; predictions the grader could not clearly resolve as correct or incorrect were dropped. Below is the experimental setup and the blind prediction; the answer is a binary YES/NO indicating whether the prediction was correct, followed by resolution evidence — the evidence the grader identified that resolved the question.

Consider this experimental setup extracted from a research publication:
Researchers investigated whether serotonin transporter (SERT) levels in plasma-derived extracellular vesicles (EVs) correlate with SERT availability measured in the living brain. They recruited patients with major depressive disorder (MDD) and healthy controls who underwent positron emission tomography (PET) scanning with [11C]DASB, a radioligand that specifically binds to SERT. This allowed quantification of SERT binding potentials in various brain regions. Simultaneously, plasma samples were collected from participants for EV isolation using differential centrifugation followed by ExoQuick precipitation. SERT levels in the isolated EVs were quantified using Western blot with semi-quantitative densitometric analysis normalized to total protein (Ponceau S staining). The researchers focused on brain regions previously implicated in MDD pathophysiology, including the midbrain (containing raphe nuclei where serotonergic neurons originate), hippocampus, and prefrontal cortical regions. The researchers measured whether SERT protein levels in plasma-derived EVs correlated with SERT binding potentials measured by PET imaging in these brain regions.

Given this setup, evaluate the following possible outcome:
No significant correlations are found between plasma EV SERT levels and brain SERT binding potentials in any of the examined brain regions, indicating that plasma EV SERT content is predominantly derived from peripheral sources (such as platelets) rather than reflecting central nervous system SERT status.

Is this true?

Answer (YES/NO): NO